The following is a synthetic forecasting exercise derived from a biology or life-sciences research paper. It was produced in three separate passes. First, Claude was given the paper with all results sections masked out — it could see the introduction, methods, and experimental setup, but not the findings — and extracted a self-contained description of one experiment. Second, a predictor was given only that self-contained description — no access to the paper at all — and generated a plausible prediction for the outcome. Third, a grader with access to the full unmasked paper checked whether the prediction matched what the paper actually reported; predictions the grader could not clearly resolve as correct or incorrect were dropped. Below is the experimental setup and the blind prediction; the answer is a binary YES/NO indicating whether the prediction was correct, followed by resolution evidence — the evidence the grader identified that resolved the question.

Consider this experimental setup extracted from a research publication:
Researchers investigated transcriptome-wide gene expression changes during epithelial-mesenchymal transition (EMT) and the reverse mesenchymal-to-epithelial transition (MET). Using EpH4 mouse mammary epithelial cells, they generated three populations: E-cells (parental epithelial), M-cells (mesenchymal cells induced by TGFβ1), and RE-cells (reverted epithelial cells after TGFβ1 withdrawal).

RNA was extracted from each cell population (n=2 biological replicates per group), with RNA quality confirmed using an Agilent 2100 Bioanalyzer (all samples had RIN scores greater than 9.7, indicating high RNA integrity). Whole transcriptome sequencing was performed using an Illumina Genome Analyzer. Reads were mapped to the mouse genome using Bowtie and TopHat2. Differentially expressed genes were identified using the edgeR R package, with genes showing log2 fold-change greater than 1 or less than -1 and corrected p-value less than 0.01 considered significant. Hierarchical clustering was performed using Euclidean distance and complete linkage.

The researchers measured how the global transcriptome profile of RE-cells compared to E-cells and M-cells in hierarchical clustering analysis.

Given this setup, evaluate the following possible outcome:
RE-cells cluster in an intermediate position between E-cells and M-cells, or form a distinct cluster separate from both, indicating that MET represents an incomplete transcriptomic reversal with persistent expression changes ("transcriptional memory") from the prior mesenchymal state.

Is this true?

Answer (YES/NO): YES